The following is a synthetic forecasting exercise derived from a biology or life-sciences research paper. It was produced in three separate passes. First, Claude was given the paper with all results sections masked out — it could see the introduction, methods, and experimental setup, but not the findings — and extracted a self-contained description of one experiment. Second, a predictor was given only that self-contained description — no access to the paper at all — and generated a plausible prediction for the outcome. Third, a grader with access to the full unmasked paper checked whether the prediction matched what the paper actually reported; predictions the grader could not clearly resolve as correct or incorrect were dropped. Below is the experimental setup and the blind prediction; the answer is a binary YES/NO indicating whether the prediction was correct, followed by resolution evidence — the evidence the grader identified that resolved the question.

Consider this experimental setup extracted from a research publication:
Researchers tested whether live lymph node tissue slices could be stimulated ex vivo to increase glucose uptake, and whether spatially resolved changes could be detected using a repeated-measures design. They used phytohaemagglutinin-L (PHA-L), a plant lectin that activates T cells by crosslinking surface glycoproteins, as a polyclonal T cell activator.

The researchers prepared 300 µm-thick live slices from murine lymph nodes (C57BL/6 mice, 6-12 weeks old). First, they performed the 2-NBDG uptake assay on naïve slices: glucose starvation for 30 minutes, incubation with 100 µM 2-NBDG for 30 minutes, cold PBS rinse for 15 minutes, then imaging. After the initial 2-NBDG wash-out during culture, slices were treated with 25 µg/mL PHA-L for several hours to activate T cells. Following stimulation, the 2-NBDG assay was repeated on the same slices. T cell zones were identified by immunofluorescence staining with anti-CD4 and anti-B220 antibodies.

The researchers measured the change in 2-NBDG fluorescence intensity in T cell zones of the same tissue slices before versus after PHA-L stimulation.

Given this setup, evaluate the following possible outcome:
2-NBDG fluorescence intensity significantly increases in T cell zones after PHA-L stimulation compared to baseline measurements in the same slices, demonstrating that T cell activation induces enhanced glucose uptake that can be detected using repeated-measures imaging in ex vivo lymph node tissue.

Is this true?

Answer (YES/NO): YES